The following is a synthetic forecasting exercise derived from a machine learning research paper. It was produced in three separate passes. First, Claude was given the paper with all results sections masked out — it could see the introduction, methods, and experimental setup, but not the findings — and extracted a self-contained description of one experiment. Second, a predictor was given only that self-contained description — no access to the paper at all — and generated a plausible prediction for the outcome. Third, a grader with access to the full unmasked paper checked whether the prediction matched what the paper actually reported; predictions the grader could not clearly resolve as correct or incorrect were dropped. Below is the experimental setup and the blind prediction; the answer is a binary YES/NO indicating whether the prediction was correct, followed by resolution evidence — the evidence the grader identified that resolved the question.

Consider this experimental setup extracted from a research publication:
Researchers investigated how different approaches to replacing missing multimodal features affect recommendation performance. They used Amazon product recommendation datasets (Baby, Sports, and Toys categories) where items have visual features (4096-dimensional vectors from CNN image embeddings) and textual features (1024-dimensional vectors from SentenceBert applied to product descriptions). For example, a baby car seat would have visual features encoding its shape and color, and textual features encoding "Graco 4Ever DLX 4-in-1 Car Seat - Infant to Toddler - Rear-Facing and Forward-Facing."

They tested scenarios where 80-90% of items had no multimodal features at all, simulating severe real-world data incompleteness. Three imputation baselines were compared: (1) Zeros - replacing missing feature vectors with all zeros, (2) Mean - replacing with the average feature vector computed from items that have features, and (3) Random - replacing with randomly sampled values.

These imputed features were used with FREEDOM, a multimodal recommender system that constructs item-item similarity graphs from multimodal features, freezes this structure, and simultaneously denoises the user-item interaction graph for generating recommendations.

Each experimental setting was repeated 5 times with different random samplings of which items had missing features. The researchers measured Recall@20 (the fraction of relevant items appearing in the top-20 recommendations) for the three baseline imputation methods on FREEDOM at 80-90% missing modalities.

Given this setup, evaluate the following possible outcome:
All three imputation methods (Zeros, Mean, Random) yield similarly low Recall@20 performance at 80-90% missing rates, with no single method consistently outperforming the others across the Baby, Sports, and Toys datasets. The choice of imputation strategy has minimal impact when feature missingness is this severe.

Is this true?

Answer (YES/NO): NO